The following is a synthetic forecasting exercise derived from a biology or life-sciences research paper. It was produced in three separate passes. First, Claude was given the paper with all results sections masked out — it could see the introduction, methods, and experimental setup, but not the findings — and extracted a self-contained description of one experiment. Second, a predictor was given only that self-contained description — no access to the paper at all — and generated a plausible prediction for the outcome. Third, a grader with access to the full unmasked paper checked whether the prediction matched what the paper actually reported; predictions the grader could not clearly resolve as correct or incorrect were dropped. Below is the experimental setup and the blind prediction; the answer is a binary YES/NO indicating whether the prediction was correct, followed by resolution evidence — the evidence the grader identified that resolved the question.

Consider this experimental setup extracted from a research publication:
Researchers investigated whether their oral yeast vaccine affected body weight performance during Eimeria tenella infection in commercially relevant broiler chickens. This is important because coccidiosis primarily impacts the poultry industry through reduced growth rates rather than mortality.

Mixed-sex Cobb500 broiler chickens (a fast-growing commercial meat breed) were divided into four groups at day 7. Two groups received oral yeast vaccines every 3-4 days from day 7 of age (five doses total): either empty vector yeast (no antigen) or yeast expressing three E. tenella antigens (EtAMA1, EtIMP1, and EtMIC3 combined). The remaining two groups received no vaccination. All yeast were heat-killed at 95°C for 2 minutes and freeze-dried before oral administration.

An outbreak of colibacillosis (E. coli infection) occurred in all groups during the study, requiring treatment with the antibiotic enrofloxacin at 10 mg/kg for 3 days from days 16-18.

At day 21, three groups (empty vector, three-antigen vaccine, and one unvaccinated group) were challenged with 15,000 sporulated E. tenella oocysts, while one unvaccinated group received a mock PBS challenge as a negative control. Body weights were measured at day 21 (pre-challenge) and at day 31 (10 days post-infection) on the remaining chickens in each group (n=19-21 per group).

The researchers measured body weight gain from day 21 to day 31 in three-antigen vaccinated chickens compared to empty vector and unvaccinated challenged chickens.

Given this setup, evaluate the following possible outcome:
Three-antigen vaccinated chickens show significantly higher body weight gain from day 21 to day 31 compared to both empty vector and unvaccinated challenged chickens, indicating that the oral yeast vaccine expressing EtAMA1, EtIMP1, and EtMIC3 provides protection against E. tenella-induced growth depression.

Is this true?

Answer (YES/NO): YES